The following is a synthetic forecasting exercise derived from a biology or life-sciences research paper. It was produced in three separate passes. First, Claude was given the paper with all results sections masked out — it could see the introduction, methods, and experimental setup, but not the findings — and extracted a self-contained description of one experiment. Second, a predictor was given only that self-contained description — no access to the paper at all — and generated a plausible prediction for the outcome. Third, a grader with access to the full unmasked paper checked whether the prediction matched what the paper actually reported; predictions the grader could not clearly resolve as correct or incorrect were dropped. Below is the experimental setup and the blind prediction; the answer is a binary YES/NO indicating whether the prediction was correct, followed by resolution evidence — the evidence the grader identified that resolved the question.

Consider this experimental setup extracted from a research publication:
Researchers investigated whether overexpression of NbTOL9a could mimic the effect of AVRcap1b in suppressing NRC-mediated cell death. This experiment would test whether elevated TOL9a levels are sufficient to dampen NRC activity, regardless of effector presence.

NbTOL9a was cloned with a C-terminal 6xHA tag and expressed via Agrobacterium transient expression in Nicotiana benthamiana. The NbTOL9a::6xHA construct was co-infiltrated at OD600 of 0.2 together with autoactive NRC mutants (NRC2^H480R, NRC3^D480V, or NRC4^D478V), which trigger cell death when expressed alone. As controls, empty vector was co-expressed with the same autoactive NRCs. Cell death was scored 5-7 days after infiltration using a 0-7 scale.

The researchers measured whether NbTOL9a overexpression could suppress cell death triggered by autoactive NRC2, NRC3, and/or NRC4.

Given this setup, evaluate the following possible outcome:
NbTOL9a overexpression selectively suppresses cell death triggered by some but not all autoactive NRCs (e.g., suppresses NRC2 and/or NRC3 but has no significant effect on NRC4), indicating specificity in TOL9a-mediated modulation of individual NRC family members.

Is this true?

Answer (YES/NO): YES